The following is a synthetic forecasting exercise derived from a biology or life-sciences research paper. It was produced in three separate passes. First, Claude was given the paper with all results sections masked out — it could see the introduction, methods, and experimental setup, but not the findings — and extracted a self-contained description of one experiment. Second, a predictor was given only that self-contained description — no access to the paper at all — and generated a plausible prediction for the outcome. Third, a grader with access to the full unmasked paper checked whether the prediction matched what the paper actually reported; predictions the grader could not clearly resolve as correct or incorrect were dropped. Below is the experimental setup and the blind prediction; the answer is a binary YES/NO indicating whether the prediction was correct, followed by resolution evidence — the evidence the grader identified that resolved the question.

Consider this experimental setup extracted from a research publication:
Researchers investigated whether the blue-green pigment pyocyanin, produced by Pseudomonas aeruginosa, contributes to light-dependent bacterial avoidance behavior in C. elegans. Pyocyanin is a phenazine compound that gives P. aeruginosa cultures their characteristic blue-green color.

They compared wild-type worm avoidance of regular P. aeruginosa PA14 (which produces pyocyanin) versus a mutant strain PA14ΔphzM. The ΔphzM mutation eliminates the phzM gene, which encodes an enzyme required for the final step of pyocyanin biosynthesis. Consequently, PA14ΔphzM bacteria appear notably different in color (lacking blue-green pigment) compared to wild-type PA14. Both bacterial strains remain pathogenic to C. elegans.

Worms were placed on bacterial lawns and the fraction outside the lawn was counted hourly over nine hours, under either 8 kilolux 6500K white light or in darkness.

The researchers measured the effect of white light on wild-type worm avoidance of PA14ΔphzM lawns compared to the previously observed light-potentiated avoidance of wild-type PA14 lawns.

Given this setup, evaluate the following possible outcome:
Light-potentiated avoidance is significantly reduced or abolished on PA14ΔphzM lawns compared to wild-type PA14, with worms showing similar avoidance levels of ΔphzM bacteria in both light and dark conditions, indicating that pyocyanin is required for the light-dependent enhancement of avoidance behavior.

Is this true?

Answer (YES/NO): NO